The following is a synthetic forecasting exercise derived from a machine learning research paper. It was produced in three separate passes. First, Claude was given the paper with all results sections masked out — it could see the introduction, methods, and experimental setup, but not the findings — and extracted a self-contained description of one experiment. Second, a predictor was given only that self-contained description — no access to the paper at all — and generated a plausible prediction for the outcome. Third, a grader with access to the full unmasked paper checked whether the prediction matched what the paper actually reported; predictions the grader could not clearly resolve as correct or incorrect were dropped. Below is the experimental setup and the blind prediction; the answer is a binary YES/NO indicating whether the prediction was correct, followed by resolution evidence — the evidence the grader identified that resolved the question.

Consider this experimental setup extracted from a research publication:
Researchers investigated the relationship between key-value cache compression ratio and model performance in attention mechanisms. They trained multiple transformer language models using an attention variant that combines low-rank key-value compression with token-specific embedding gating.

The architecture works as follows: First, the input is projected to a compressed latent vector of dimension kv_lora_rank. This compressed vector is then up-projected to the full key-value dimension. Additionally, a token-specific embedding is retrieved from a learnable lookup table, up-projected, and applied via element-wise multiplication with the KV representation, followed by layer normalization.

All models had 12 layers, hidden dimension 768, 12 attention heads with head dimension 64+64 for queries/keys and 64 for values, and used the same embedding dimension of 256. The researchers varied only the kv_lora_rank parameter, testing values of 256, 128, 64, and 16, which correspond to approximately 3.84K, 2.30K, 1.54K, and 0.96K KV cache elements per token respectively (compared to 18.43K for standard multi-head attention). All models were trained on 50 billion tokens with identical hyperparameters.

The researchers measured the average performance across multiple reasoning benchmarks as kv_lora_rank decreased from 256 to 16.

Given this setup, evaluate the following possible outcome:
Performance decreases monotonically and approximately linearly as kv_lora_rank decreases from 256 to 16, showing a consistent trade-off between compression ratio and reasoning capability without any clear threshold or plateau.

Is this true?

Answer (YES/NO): NO